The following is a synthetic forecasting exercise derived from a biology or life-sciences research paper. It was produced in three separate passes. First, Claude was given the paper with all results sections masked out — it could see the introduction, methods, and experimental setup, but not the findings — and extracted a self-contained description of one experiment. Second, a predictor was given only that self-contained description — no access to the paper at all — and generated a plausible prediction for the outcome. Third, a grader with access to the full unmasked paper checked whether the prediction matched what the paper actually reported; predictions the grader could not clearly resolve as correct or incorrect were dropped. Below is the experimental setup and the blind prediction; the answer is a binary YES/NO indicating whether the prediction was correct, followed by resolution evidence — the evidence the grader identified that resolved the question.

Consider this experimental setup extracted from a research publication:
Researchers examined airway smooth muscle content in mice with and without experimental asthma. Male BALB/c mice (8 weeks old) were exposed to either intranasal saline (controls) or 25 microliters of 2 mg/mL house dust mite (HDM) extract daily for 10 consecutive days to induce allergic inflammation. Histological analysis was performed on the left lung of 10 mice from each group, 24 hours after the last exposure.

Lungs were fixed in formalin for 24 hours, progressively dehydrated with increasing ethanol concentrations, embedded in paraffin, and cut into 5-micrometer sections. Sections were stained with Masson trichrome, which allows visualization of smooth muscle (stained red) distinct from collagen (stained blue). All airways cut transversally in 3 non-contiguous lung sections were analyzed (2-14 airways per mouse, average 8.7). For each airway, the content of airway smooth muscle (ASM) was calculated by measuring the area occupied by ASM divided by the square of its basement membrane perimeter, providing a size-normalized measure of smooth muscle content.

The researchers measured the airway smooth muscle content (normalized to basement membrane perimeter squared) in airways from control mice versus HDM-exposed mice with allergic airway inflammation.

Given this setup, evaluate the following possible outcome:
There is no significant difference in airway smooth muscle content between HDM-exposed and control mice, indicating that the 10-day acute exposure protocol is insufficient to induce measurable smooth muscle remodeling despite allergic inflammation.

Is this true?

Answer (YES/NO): YES